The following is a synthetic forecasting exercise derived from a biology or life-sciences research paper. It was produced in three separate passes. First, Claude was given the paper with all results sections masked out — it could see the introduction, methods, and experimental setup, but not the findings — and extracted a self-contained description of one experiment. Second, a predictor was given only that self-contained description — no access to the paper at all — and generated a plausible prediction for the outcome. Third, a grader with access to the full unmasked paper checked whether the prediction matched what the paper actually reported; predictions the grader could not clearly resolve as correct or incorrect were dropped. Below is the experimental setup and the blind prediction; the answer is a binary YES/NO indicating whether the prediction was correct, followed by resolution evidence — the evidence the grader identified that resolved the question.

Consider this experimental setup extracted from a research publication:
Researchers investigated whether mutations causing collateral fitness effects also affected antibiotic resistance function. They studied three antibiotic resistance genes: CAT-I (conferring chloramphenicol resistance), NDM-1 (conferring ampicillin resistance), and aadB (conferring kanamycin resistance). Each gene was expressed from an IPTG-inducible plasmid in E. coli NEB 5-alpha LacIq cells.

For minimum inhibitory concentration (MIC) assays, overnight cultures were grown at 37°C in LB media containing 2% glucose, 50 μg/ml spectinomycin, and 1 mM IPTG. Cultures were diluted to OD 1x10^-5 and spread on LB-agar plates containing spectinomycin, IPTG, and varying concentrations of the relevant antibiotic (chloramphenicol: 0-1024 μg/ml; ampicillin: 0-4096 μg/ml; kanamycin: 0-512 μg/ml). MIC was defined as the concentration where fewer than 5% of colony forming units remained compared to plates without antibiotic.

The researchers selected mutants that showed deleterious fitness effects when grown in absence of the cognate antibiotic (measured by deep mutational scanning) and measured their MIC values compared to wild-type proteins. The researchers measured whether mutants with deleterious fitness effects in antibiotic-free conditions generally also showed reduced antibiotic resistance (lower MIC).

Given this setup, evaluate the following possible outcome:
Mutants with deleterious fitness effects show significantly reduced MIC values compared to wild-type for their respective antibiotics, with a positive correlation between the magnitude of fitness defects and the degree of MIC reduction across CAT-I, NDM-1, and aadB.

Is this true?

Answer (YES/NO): NO